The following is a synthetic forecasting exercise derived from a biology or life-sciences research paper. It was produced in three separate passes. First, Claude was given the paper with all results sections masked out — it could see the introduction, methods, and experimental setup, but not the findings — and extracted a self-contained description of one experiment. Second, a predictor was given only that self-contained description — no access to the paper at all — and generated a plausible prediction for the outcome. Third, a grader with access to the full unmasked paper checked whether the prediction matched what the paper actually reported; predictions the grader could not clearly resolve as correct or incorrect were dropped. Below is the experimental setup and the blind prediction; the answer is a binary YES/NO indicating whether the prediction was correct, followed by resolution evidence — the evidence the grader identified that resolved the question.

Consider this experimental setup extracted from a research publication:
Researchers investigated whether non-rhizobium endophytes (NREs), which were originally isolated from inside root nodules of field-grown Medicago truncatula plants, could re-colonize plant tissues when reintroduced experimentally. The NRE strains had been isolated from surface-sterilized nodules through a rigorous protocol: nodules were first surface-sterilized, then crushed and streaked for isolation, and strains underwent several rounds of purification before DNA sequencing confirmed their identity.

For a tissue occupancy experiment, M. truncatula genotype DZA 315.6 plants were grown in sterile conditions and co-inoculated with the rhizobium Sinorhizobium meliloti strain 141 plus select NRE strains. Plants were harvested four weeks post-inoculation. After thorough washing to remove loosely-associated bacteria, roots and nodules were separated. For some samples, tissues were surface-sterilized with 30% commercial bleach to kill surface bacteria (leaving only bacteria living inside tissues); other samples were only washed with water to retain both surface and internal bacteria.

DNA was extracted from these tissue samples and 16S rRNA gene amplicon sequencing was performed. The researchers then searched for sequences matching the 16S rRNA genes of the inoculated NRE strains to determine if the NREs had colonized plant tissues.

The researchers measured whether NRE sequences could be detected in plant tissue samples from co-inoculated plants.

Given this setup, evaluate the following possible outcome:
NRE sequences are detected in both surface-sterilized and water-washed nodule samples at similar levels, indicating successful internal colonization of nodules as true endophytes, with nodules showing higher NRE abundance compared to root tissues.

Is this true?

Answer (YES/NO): NO